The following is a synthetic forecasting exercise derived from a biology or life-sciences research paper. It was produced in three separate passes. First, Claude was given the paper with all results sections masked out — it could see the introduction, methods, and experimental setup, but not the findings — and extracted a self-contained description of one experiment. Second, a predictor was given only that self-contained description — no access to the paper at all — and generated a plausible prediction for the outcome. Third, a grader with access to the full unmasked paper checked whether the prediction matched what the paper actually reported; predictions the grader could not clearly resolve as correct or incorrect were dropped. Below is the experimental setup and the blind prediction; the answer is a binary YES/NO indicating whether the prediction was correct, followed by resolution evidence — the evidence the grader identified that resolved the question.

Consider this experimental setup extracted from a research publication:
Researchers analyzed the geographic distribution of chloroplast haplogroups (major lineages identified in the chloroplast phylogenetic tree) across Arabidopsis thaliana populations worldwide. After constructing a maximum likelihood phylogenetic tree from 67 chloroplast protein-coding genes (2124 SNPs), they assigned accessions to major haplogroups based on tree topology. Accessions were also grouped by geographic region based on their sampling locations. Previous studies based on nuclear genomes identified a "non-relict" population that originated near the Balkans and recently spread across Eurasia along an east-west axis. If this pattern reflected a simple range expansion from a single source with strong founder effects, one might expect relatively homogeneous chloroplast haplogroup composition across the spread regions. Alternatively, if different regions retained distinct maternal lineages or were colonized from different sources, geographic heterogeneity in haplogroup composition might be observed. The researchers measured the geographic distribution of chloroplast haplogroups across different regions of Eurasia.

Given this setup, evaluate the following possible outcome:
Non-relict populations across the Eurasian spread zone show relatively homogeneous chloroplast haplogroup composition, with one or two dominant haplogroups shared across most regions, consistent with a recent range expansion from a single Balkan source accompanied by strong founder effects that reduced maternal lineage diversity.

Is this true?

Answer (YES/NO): NO